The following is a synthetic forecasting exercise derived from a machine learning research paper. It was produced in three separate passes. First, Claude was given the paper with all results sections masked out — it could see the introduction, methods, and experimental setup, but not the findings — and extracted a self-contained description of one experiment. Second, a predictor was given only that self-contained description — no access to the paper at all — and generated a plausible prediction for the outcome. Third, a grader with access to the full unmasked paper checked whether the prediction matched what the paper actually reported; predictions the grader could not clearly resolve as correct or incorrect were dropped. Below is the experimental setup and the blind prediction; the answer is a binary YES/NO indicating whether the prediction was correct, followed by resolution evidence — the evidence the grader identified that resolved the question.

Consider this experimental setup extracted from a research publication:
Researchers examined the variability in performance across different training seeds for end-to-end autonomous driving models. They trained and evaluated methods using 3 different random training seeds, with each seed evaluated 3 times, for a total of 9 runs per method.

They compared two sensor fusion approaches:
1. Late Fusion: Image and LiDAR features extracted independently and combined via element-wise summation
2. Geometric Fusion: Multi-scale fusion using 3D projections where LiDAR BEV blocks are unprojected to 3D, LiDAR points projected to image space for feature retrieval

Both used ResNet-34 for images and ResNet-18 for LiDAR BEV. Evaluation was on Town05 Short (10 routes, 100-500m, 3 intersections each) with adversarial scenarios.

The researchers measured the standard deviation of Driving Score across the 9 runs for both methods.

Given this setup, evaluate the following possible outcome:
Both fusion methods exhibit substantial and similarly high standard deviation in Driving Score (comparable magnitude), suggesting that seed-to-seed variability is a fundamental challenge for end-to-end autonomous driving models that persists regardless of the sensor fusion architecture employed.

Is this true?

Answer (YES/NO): YES